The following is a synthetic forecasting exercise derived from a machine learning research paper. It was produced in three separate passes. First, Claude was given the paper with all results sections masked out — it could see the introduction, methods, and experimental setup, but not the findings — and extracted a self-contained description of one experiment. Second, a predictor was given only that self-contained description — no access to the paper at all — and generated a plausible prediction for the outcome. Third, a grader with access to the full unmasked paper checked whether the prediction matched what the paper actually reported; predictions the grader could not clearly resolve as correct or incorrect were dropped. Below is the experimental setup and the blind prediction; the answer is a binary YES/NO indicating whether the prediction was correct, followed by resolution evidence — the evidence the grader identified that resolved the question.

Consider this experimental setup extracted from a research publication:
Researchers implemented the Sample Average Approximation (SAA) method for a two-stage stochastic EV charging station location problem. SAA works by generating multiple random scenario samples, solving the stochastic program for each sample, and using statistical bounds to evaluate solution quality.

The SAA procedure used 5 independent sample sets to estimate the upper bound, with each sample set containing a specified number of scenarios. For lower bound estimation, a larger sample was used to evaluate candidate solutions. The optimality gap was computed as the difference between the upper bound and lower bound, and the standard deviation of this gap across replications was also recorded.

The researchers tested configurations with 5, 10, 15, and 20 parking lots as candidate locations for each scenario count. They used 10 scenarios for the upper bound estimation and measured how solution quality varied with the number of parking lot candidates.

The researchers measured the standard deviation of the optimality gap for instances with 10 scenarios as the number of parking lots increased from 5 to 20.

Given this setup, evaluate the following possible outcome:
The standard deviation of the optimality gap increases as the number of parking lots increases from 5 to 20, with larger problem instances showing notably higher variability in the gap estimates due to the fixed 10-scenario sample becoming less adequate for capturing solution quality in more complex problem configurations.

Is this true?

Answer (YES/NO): NO